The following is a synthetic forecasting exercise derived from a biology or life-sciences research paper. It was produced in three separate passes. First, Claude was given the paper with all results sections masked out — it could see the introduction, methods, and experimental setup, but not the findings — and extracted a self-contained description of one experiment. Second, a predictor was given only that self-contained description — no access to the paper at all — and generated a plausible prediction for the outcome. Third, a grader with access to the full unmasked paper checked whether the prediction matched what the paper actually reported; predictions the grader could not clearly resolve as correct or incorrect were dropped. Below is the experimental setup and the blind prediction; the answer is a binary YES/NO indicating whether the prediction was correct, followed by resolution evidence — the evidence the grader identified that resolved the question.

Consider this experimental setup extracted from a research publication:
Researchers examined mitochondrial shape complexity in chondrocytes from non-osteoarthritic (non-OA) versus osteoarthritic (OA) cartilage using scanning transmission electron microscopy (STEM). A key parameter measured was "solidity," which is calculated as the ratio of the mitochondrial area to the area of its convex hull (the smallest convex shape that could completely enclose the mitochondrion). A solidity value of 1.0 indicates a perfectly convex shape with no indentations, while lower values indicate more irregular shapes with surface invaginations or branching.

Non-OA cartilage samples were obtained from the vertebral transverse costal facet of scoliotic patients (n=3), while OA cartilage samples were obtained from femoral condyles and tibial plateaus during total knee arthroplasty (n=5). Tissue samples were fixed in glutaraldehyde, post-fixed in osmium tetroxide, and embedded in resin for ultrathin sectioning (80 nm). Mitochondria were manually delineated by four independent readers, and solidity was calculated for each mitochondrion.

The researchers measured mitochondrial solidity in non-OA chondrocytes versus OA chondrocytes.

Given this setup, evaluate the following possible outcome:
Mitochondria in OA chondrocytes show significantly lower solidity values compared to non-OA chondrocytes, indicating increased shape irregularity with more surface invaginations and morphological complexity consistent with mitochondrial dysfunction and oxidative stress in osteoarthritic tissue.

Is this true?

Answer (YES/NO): NO